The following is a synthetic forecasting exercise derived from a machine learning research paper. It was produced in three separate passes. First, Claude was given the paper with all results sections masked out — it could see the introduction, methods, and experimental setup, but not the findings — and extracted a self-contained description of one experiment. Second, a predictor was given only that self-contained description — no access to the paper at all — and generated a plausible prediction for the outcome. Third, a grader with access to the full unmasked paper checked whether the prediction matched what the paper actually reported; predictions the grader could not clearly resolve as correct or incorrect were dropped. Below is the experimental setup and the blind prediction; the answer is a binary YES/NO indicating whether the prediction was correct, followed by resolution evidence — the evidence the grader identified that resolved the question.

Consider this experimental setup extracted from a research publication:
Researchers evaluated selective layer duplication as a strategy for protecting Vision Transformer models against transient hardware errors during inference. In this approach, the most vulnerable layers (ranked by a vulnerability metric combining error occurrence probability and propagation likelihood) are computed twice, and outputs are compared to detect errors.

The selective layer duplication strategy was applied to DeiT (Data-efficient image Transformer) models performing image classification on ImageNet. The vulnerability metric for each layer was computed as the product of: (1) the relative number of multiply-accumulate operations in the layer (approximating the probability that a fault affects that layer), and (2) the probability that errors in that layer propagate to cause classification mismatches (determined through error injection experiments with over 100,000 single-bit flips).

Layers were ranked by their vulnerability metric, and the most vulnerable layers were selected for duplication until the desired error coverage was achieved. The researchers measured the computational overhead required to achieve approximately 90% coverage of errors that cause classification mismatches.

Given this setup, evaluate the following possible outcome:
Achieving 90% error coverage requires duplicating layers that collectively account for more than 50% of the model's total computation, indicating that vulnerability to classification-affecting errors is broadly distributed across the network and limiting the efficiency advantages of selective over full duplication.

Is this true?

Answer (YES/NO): NO